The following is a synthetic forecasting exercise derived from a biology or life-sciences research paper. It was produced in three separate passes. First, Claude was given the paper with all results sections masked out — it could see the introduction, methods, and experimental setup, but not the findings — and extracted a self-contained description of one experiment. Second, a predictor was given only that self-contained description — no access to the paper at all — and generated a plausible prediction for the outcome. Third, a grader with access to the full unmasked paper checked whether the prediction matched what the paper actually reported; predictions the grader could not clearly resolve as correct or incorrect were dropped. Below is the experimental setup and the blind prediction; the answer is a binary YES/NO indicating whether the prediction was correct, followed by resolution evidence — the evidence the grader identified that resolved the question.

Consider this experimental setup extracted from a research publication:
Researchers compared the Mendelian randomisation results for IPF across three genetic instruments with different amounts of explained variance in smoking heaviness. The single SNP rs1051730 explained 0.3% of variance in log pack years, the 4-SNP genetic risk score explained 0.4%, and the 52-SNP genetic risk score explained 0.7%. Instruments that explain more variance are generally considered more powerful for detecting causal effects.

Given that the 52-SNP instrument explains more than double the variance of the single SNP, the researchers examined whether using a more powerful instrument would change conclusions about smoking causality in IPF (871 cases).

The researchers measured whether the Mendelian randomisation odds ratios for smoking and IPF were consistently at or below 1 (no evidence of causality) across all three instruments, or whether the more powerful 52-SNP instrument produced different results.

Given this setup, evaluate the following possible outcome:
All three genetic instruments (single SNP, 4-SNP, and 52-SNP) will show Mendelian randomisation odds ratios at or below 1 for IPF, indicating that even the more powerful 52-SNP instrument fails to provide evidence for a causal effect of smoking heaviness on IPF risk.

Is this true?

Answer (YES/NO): YES